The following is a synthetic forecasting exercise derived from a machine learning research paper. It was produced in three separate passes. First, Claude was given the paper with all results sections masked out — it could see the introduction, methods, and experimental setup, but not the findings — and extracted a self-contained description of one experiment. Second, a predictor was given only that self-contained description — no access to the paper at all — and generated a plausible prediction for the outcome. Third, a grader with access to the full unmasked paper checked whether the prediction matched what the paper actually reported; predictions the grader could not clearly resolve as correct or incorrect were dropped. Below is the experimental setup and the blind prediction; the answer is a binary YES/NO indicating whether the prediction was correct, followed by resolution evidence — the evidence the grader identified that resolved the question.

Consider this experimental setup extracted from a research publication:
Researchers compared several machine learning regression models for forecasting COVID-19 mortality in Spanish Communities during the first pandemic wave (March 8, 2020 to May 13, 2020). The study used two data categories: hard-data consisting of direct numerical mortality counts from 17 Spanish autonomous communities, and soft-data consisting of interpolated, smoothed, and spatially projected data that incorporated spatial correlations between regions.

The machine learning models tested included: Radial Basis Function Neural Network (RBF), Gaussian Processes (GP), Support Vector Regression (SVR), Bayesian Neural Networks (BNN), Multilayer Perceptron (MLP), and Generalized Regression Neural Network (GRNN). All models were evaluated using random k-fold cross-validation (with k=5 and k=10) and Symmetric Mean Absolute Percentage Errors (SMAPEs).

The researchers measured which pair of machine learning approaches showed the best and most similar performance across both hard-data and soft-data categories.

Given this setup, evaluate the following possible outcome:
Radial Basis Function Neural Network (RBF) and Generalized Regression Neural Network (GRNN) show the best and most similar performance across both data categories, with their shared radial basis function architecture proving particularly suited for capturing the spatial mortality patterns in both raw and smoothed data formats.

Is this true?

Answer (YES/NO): NO